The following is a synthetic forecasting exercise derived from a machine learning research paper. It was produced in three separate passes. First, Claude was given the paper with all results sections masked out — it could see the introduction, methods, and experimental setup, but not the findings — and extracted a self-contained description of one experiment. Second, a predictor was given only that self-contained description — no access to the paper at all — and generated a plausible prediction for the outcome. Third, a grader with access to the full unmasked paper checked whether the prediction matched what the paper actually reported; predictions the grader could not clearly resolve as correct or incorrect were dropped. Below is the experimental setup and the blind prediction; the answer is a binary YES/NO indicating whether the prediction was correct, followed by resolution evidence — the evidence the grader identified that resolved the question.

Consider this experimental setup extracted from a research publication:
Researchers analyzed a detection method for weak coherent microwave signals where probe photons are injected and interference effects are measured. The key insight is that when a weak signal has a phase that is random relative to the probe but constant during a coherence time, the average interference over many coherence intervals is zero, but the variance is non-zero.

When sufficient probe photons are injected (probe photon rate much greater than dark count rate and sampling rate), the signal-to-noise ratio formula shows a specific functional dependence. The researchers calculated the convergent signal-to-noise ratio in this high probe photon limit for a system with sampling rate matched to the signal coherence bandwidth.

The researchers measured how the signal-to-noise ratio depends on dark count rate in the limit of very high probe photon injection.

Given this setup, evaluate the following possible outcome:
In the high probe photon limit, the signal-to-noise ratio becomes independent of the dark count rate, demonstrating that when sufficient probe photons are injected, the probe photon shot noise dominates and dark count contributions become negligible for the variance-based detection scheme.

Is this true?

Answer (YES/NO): YES